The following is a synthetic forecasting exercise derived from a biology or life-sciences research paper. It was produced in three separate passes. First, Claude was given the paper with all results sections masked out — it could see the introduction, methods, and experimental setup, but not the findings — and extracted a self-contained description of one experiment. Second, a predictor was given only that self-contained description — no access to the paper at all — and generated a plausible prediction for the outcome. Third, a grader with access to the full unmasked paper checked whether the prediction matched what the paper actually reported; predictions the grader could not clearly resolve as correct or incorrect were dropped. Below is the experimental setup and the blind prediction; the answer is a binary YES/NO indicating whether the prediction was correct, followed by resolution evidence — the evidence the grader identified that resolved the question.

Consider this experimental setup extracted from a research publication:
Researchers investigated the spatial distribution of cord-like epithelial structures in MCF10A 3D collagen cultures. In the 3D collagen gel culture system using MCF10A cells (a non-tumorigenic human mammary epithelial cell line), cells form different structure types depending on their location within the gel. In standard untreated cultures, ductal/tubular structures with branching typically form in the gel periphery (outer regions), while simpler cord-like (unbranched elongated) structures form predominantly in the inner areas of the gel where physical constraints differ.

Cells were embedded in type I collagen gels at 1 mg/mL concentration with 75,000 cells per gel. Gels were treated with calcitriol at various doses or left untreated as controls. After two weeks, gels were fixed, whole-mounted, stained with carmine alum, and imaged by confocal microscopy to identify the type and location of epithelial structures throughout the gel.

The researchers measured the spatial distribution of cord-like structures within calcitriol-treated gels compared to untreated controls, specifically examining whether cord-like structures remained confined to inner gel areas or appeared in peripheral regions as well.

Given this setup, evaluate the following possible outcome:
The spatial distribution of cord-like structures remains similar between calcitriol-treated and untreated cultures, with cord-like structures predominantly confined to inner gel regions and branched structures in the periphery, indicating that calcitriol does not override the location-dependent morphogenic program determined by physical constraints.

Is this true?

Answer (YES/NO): NO